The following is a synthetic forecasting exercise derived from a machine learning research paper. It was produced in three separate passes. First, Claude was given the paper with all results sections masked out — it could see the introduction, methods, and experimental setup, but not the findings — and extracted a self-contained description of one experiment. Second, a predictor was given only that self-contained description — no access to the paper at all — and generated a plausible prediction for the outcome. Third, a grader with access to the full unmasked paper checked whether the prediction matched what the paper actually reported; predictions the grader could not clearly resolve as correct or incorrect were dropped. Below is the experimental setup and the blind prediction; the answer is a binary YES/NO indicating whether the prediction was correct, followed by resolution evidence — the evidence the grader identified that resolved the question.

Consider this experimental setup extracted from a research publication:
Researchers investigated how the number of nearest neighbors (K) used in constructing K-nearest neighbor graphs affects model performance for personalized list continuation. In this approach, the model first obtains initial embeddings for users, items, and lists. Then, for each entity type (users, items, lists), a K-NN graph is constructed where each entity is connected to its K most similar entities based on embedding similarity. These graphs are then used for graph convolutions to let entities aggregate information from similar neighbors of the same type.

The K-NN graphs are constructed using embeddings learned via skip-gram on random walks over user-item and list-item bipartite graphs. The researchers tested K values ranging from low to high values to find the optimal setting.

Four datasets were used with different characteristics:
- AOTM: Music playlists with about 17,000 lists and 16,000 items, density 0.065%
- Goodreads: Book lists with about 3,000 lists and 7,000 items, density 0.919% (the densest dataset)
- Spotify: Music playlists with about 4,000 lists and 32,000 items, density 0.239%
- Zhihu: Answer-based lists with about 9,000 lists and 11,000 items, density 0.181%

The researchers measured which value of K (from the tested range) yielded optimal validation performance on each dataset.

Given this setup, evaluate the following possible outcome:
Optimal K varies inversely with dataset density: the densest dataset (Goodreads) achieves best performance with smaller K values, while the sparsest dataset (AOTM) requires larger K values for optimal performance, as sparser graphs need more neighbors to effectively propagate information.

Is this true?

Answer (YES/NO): NO